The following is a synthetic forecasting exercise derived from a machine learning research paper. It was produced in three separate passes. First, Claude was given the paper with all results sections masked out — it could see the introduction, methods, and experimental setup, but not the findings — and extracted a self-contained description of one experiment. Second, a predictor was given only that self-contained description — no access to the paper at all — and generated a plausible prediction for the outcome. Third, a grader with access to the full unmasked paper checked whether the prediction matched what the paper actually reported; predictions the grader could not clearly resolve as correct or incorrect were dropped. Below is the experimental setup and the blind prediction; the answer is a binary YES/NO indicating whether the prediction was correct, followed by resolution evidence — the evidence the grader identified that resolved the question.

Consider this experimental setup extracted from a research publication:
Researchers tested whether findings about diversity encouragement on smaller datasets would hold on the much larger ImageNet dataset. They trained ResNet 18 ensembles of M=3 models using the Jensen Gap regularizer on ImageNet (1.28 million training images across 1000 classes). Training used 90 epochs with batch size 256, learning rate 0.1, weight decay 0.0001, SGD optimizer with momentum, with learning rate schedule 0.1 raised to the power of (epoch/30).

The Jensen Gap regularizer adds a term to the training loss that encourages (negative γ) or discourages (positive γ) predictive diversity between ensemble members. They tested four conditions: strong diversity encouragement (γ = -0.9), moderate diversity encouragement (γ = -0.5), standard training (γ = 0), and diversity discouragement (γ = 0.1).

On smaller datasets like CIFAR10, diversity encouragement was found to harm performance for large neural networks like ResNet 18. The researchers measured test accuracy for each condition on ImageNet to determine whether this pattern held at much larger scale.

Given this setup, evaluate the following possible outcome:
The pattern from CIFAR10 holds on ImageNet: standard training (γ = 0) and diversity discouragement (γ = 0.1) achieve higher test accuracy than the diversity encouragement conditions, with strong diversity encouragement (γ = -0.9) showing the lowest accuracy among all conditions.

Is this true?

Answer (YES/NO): YES